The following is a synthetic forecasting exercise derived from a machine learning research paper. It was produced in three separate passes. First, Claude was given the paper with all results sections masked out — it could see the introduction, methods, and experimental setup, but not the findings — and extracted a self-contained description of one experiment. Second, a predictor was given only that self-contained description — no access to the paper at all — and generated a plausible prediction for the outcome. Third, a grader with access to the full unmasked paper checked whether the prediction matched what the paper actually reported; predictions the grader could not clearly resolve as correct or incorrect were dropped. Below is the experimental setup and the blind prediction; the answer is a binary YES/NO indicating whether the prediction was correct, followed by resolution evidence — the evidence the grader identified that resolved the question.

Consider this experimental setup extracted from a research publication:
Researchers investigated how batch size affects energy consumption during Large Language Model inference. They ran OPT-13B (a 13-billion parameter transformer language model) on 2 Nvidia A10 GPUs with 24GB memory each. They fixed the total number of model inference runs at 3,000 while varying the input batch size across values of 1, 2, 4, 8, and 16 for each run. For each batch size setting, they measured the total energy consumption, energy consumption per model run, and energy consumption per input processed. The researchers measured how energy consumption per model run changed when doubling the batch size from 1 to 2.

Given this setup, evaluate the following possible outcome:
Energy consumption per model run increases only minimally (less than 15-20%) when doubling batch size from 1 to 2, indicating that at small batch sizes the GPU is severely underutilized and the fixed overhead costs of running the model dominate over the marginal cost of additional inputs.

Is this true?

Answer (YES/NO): NO